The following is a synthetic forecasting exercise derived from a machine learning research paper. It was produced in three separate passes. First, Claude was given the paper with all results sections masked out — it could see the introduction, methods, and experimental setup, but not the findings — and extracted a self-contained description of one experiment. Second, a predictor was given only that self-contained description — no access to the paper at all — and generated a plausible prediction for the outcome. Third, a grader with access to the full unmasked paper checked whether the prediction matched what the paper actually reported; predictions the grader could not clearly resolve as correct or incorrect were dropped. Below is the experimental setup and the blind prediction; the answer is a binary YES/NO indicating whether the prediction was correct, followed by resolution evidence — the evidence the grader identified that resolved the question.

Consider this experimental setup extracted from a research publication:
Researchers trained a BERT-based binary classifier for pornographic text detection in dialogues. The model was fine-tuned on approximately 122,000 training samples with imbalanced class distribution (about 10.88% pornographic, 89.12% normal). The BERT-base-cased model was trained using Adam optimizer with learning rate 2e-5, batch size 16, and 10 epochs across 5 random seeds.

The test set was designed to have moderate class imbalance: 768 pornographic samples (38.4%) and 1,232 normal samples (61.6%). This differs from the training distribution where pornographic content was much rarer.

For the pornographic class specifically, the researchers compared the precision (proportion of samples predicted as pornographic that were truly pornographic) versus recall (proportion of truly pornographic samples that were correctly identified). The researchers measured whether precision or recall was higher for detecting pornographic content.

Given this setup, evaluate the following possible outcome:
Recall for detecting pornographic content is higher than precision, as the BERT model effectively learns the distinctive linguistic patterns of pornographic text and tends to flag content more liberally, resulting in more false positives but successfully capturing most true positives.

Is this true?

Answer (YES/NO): YES